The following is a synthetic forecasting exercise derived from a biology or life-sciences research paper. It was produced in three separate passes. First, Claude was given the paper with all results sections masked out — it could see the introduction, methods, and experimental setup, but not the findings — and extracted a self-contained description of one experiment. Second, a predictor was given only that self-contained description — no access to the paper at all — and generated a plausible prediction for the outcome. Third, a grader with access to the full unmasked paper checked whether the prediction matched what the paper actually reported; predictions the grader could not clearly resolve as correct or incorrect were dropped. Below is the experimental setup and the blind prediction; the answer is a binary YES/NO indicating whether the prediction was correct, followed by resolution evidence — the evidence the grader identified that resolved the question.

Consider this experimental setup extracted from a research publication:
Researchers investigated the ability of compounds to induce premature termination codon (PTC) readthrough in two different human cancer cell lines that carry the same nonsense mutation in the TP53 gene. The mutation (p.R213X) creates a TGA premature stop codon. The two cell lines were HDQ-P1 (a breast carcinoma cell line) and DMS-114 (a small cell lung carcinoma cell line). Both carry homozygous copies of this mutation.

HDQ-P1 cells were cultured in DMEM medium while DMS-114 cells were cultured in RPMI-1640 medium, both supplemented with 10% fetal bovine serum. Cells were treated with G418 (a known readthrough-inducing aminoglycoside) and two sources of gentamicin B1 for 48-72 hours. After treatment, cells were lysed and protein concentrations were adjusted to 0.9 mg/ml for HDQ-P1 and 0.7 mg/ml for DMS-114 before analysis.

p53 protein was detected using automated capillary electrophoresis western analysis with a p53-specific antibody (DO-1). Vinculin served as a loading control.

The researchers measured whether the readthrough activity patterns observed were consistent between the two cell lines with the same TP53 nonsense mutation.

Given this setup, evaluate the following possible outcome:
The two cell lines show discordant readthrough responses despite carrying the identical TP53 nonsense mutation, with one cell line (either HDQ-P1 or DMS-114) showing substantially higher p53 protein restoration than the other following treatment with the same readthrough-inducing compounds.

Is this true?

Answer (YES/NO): NO